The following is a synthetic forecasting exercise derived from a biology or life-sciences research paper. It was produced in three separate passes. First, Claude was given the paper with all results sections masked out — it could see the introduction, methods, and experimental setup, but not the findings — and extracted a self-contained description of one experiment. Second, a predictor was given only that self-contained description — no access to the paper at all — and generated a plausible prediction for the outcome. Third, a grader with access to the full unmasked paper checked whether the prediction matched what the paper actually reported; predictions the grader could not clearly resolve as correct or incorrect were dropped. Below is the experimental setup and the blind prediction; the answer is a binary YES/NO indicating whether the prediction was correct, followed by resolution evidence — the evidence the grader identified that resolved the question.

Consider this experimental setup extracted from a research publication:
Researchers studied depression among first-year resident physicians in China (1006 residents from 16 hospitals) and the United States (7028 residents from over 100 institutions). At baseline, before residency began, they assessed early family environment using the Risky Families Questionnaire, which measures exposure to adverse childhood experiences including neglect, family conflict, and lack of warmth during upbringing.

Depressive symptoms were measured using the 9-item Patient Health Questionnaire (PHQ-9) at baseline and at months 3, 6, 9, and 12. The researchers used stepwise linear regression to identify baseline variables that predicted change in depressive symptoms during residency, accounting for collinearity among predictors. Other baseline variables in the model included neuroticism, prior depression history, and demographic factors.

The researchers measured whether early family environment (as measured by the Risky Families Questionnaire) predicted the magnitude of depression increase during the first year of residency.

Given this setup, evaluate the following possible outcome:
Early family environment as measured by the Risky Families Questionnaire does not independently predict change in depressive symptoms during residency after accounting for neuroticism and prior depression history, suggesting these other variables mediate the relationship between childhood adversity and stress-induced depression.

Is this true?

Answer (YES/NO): NO